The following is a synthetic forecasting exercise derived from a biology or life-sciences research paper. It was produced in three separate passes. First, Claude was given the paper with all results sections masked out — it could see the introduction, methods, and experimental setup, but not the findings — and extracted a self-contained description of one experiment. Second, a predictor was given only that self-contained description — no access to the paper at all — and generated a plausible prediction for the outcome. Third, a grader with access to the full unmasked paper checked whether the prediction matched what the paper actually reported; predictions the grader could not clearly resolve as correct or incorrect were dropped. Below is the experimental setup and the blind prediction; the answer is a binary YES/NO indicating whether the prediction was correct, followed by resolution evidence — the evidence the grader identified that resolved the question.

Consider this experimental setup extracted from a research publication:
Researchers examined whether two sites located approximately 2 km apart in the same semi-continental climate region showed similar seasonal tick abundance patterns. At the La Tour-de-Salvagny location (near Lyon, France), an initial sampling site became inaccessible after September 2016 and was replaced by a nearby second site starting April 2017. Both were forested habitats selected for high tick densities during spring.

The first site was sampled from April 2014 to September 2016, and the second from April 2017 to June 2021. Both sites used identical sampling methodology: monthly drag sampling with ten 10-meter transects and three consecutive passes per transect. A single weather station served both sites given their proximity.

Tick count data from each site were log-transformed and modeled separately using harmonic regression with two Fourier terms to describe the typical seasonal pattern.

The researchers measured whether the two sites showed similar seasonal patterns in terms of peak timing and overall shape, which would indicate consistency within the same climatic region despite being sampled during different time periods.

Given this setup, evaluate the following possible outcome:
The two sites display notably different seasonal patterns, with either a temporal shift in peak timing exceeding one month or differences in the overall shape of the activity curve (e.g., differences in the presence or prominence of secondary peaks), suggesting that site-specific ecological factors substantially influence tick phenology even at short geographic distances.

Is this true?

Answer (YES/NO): NO